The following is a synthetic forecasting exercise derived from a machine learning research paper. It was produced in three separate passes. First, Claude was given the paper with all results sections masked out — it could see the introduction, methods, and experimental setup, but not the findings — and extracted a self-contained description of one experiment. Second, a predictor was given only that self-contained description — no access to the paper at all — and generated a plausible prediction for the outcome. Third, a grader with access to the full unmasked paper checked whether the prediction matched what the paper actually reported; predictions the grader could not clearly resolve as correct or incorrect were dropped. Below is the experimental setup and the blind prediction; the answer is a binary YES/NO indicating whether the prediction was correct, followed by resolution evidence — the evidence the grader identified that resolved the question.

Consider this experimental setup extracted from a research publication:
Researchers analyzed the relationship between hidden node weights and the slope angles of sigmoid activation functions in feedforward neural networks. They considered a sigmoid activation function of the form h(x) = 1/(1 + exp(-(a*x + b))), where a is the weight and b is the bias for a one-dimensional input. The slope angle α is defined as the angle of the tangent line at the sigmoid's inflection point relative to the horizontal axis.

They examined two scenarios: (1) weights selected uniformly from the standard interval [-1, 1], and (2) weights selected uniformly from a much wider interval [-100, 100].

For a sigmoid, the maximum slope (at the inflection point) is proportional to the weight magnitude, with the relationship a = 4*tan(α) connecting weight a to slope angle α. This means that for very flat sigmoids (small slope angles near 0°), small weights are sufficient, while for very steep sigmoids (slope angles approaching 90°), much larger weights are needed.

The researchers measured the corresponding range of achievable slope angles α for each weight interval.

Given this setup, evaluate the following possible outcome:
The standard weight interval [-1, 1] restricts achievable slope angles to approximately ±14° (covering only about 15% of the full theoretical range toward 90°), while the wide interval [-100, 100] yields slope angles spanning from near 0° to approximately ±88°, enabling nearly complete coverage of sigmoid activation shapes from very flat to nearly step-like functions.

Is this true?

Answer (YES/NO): YES